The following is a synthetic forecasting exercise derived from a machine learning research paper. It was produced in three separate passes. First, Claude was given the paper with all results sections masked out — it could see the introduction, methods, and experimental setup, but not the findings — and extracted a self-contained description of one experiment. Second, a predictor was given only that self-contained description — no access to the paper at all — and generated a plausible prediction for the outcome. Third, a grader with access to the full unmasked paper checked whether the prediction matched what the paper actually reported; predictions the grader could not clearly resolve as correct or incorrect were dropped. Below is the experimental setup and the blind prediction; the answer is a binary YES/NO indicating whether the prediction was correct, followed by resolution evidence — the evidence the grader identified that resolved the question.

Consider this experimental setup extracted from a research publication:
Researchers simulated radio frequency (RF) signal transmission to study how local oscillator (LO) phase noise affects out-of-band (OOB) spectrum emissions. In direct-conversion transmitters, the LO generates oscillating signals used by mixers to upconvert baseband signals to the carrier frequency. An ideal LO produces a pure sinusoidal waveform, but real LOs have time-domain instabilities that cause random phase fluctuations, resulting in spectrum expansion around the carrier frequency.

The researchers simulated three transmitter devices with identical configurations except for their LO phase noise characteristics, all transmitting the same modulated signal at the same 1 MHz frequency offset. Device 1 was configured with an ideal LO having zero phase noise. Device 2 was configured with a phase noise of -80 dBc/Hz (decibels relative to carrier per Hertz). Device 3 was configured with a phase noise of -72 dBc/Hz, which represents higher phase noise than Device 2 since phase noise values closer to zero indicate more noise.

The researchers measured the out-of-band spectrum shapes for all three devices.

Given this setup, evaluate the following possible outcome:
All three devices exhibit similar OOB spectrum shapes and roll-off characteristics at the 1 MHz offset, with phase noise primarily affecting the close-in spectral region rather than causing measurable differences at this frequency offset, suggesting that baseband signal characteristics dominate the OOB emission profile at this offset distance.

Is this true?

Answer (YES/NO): NO